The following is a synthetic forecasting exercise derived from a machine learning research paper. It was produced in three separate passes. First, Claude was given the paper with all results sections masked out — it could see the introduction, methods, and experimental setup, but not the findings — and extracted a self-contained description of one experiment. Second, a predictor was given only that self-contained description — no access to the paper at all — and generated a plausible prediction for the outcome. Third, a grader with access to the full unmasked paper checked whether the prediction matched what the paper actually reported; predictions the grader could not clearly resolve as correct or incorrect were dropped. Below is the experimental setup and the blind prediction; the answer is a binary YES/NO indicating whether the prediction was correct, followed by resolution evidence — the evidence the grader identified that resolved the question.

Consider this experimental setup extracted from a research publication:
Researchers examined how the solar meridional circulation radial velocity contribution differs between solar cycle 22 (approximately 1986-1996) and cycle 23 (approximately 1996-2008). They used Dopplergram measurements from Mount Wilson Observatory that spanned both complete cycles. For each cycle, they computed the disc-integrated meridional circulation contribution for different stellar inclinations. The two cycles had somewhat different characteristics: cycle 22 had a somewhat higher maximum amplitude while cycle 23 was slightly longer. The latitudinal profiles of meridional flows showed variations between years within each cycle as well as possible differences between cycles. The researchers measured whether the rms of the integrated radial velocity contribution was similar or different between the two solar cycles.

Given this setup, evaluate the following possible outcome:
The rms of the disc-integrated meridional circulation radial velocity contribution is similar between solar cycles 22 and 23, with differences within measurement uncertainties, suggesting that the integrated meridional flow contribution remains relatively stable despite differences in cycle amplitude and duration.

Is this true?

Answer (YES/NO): NO